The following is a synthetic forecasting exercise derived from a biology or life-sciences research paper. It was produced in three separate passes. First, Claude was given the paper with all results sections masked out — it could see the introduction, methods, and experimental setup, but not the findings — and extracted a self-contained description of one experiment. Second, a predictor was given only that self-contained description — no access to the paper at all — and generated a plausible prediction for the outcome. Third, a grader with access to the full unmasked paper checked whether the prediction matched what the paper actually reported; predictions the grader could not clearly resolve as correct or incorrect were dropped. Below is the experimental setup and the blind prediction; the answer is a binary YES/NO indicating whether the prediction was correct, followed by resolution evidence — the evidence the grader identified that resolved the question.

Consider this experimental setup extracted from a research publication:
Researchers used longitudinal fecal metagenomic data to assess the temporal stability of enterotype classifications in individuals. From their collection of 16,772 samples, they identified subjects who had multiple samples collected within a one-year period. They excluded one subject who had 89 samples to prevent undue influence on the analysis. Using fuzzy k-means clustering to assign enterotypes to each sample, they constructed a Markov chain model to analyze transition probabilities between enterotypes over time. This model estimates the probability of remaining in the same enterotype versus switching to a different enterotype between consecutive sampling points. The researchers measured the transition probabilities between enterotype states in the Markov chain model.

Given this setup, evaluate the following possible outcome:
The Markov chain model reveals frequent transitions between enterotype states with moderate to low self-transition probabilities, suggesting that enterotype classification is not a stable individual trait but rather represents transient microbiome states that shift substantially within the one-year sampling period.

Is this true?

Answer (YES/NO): NO